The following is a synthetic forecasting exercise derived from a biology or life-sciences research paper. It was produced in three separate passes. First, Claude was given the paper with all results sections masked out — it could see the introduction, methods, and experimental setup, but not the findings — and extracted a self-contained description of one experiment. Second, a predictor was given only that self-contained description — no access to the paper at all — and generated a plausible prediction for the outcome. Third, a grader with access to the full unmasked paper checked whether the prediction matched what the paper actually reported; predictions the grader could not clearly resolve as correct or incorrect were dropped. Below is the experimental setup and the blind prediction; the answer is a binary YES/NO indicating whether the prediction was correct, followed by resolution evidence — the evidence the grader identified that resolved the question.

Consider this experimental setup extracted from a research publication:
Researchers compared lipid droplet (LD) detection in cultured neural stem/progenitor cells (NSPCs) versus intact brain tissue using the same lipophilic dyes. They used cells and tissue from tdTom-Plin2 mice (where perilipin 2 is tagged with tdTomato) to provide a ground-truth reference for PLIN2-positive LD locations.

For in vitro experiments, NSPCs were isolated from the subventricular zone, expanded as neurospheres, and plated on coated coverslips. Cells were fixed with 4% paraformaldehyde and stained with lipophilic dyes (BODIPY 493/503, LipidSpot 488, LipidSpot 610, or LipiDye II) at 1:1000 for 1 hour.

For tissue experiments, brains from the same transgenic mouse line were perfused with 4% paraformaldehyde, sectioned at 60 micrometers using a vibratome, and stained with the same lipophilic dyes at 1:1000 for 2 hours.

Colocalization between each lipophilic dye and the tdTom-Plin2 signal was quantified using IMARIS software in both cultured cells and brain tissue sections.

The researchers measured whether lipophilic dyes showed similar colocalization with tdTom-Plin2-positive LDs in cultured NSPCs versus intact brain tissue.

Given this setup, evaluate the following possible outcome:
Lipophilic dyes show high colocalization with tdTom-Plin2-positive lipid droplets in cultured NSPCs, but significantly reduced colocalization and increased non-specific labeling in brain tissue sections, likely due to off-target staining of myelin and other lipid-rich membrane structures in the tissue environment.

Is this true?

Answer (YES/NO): NO